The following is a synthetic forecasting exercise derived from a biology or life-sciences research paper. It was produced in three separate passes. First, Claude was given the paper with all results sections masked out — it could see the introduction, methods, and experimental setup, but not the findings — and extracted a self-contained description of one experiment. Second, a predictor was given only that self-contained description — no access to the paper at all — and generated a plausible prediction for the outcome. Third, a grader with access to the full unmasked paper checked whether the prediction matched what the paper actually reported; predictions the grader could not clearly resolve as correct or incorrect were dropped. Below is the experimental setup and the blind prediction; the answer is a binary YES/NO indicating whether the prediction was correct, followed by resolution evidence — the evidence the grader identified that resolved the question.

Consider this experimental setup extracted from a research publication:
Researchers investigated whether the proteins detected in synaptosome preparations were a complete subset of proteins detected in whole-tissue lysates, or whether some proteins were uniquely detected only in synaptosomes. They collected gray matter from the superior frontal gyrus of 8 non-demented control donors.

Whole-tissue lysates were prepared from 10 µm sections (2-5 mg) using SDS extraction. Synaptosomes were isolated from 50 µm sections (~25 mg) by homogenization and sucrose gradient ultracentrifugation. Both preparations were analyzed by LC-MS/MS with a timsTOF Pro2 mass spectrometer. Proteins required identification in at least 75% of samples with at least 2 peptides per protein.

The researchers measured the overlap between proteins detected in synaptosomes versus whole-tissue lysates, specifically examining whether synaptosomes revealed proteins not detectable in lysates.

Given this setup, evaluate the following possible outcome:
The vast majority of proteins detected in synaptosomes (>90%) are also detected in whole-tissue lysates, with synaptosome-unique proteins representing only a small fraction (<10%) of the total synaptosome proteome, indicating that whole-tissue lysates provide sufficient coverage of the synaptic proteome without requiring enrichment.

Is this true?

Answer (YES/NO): YES